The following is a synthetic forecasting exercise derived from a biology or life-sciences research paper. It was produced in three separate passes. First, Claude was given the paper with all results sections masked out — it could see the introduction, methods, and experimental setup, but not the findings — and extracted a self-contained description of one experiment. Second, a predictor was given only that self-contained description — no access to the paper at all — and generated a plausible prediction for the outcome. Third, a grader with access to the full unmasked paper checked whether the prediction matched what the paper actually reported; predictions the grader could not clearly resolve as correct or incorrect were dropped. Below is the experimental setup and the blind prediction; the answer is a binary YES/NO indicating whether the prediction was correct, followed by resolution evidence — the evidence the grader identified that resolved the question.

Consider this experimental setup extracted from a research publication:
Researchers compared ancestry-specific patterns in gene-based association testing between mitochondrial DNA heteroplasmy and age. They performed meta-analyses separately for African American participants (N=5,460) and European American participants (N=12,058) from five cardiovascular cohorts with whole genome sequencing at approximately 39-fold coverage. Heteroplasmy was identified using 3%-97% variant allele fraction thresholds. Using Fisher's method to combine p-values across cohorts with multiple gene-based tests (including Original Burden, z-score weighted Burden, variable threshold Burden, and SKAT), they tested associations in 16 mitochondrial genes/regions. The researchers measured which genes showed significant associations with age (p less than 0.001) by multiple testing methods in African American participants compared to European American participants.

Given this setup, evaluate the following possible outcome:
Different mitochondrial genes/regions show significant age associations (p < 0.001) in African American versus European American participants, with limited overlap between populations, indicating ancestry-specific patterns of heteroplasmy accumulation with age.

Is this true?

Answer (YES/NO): NO